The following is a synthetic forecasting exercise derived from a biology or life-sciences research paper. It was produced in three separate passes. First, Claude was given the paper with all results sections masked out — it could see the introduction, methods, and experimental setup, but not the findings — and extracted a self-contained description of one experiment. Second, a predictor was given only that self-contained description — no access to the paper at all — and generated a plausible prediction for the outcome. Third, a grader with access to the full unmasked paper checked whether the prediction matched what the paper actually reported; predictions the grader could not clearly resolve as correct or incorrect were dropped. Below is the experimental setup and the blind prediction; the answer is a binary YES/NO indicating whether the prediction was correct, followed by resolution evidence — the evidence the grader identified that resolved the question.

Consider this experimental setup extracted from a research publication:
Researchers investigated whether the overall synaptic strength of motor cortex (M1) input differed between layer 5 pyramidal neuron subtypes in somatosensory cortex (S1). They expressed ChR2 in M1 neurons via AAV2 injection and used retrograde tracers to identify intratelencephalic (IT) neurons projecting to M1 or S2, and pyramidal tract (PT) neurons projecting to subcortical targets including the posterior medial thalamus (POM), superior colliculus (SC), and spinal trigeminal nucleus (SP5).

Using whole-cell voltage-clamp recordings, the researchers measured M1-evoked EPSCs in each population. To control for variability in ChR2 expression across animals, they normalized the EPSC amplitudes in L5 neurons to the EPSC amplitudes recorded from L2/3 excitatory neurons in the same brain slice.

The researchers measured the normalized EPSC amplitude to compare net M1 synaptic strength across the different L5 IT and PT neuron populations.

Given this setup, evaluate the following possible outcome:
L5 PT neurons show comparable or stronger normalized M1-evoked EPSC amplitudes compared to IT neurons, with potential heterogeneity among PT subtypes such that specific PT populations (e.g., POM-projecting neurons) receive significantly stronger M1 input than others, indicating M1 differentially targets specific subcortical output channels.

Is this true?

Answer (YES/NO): NO